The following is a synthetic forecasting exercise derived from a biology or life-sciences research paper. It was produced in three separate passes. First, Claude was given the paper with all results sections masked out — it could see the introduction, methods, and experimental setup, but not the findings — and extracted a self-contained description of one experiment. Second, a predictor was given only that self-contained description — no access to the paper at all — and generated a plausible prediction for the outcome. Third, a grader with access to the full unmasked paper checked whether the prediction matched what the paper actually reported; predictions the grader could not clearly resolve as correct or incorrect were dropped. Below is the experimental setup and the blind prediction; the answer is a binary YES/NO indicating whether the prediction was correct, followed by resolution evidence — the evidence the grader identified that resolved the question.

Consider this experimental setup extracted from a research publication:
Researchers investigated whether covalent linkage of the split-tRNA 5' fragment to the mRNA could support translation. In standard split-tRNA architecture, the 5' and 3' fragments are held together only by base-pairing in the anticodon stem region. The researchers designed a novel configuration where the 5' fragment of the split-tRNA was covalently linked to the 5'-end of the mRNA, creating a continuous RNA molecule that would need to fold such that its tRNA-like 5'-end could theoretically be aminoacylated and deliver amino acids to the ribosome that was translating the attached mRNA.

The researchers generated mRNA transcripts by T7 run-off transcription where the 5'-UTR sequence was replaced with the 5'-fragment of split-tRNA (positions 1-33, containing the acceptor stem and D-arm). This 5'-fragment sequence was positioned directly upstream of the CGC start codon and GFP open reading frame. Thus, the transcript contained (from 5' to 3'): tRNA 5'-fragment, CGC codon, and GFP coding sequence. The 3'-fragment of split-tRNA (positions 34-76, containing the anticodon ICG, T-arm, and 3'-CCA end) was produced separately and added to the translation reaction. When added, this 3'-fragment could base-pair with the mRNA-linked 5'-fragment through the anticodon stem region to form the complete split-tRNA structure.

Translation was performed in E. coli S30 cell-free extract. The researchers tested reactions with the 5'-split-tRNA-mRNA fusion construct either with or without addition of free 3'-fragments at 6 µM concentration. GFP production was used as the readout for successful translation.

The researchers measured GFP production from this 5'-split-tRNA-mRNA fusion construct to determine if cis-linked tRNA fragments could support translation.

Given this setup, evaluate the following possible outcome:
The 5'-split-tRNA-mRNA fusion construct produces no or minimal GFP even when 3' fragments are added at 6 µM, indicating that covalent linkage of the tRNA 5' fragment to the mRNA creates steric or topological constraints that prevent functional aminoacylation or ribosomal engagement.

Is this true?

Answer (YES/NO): NO